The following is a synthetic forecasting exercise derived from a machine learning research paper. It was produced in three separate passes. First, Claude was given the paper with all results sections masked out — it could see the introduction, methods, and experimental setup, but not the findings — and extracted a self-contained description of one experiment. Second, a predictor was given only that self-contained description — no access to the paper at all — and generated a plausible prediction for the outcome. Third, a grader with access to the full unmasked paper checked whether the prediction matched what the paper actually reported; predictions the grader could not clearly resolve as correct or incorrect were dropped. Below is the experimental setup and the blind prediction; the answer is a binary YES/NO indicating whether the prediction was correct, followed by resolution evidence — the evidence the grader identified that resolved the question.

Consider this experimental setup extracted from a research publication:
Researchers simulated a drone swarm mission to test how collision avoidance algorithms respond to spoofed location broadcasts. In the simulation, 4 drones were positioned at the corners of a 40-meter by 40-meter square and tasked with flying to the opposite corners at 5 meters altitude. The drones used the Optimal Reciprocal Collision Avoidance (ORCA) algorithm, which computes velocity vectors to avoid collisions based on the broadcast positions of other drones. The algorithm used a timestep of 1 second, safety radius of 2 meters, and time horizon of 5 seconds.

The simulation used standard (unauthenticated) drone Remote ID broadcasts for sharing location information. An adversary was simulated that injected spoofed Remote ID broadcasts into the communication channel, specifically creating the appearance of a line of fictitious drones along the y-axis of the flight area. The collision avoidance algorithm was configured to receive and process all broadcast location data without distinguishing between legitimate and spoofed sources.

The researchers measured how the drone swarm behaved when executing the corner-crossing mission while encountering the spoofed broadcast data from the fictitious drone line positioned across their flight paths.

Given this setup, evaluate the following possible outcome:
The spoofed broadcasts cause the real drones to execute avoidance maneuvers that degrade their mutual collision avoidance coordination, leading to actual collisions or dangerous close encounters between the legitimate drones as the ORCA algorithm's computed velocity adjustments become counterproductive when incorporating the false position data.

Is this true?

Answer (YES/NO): NO